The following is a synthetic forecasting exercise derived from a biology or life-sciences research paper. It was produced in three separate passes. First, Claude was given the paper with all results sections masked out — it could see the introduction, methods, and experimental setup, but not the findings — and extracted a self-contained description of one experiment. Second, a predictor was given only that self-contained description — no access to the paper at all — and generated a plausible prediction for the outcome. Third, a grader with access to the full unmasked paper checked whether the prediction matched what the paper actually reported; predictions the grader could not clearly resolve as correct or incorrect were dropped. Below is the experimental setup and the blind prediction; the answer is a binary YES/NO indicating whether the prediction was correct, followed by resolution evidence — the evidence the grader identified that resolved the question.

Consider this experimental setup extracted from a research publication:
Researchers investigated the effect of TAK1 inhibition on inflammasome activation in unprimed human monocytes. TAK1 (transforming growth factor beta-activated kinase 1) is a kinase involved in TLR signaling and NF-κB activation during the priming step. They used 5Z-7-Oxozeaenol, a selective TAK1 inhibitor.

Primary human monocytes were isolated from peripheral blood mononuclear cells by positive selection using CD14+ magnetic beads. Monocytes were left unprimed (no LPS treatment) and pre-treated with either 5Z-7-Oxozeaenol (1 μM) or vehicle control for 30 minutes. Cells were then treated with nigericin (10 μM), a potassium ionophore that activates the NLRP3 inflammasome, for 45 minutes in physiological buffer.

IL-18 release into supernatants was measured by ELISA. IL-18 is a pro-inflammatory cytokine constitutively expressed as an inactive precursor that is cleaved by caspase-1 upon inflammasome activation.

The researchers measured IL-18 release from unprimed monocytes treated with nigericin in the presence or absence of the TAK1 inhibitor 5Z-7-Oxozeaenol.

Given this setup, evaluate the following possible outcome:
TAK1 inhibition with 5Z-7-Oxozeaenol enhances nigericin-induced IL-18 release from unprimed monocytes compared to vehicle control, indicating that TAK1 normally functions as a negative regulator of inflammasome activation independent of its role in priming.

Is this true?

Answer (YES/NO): NO